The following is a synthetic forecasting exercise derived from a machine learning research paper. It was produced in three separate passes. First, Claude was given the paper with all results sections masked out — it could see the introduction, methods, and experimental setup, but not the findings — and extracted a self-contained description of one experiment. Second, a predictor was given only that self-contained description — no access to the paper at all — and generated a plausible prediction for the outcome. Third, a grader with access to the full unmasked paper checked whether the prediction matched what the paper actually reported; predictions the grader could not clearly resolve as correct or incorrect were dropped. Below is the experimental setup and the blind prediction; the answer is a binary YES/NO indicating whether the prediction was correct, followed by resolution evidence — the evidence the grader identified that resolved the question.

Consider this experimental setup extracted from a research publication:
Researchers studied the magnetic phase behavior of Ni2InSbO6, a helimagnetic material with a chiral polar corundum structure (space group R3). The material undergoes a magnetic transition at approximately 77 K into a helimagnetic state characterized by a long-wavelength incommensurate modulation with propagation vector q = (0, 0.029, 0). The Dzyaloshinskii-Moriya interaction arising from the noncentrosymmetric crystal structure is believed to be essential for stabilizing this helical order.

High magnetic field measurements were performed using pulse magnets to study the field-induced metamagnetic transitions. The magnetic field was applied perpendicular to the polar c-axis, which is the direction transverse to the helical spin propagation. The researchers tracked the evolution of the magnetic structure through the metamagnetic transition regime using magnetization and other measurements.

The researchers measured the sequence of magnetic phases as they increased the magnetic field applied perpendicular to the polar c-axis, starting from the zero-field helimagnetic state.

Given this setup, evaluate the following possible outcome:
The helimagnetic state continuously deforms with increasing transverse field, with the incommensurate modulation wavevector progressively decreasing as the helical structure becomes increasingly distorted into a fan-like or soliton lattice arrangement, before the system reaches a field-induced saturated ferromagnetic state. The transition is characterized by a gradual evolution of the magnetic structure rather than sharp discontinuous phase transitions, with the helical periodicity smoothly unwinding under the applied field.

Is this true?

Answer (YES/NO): NO